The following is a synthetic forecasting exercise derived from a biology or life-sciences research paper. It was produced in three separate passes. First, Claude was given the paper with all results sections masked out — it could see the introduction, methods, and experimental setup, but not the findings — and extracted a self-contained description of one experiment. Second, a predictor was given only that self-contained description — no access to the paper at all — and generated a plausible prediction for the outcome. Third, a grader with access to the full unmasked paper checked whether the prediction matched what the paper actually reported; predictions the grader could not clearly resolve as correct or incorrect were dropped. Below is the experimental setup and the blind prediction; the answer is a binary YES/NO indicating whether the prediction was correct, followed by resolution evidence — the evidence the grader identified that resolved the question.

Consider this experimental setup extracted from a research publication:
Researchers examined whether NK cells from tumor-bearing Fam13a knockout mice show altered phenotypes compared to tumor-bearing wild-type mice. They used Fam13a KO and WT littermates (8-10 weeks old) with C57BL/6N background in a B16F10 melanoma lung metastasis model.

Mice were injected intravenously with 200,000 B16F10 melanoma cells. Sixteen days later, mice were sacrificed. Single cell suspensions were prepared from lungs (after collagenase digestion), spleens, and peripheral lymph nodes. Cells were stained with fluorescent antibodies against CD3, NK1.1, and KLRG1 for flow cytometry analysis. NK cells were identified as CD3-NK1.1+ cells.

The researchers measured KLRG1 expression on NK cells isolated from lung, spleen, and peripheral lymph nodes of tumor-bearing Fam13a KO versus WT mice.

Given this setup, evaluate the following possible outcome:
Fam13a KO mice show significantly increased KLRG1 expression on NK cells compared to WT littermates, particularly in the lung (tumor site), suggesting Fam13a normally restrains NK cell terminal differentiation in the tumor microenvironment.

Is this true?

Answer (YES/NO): NO